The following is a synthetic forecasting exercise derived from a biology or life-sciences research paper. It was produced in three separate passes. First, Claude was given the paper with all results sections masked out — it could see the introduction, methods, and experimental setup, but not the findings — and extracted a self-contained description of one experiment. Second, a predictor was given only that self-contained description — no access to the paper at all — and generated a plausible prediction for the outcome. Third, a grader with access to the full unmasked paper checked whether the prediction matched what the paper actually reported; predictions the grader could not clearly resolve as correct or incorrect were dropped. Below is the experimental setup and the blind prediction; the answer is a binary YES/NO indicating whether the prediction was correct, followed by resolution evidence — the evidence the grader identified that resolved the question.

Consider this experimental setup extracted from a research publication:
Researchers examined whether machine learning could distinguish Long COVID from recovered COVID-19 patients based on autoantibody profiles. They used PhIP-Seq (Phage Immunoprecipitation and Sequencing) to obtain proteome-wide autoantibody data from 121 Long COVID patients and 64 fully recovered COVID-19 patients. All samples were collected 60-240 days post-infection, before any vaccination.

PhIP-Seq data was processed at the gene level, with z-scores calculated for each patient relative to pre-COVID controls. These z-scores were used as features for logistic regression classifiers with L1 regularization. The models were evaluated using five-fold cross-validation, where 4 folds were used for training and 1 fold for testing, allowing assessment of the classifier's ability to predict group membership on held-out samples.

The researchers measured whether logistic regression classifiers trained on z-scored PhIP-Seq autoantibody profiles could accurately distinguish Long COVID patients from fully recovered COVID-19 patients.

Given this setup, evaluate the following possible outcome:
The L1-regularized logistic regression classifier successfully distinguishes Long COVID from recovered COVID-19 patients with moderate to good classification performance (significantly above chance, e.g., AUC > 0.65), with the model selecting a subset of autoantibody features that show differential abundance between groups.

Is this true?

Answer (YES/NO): NO